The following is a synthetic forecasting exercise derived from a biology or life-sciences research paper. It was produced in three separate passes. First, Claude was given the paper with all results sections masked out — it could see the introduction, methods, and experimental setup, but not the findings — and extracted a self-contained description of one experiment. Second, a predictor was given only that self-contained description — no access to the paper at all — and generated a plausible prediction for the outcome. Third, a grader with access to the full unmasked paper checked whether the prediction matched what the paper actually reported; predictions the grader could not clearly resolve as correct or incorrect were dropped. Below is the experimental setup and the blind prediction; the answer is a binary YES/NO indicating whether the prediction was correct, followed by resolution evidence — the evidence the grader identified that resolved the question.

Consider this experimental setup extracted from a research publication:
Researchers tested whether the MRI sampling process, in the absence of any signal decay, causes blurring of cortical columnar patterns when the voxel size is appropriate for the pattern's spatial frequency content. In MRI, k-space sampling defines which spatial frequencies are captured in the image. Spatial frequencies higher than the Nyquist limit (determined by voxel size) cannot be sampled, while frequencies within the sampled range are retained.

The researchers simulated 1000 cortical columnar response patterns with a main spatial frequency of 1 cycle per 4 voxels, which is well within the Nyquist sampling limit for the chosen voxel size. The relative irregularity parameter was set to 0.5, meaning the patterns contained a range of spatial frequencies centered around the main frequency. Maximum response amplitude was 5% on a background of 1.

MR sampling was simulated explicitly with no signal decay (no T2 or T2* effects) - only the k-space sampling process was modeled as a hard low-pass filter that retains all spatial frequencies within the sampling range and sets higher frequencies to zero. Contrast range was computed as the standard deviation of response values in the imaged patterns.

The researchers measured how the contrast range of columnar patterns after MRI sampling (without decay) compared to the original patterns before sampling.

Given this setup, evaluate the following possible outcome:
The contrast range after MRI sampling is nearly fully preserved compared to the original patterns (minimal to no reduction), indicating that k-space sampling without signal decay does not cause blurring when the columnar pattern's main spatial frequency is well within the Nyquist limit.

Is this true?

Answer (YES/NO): YES